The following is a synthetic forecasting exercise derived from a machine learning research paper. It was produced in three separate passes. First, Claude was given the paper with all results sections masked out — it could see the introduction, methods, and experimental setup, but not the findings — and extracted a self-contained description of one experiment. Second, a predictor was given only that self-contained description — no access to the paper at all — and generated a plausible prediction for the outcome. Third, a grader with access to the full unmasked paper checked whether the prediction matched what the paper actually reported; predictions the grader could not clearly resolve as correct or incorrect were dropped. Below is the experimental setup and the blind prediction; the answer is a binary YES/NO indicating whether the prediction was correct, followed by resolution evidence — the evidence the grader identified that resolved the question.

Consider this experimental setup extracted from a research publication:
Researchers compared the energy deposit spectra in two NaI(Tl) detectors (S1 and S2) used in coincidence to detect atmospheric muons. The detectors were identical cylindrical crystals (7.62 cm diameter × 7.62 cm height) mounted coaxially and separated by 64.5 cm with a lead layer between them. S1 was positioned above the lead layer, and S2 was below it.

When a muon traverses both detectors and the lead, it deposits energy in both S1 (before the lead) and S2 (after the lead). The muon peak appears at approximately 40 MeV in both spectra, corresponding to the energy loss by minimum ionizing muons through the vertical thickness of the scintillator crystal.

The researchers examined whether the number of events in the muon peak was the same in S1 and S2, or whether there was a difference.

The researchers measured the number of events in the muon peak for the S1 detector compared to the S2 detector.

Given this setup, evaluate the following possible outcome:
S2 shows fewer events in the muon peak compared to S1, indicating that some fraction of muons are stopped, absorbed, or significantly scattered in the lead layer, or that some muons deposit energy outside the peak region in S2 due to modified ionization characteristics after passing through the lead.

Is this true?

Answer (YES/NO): YES